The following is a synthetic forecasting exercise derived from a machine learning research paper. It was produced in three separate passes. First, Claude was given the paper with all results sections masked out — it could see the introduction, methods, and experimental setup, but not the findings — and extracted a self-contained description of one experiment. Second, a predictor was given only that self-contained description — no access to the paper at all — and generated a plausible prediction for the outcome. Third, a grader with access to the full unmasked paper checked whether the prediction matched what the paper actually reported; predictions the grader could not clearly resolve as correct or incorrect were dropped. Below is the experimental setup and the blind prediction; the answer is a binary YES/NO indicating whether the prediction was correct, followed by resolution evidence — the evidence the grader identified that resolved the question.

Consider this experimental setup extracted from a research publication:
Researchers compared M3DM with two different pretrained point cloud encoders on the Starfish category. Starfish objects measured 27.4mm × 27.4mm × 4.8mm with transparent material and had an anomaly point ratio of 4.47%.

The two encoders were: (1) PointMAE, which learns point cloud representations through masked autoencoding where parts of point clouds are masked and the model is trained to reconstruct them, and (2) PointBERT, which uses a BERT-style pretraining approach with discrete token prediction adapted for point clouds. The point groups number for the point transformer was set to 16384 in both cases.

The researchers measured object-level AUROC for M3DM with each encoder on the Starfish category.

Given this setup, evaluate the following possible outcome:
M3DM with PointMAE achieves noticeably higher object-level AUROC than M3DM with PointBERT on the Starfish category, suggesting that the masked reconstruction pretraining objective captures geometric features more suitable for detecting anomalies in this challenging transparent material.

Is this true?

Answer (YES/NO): NO